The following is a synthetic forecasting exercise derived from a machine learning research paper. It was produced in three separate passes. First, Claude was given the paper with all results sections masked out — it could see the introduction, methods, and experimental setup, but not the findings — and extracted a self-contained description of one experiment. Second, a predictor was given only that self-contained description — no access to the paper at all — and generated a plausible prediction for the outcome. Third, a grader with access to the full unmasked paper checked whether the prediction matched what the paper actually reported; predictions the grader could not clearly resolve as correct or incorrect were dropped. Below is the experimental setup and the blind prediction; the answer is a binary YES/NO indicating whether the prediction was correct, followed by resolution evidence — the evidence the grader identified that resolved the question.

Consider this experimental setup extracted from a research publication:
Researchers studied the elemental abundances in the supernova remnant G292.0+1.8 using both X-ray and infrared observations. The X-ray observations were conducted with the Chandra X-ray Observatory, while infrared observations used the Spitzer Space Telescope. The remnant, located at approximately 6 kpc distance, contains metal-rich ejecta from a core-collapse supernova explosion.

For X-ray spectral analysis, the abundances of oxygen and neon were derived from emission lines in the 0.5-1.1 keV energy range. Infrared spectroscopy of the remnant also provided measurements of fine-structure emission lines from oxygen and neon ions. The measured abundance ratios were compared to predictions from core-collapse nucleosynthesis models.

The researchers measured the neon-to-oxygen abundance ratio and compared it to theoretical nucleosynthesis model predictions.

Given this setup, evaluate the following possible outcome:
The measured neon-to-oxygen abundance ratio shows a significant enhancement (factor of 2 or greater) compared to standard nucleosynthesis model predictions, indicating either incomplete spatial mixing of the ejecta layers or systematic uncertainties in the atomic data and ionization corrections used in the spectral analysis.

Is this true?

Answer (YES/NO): NO